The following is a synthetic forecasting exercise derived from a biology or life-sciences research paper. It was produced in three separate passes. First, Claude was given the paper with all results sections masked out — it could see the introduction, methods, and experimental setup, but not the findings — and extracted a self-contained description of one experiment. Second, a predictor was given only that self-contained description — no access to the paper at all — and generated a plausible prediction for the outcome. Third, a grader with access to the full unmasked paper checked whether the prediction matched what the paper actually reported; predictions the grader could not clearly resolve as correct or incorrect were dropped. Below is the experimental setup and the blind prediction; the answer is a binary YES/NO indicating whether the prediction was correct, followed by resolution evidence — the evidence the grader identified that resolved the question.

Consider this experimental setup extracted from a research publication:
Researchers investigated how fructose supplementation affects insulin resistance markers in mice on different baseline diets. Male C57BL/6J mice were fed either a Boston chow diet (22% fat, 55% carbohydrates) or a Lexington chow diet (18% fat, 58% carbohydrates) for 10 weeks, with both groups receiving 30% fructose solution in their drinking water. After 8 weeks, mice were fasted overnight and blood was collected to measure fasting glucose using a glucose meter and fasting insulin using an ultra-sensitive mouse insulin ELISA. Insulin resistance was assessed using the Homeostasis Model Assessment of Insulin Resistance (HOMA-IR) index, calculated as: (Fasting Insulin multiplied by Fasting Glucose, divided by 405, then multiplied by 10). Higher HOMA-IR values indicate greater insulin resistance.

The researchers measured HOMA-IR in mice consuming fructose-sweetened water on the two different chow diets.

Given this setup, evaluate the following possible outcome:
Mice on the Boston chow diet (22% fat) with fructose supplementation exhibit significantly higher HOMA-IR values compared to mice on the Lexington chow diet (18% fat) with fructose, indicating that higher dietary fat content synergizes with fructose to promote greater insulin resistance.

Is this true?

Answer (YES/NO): NO